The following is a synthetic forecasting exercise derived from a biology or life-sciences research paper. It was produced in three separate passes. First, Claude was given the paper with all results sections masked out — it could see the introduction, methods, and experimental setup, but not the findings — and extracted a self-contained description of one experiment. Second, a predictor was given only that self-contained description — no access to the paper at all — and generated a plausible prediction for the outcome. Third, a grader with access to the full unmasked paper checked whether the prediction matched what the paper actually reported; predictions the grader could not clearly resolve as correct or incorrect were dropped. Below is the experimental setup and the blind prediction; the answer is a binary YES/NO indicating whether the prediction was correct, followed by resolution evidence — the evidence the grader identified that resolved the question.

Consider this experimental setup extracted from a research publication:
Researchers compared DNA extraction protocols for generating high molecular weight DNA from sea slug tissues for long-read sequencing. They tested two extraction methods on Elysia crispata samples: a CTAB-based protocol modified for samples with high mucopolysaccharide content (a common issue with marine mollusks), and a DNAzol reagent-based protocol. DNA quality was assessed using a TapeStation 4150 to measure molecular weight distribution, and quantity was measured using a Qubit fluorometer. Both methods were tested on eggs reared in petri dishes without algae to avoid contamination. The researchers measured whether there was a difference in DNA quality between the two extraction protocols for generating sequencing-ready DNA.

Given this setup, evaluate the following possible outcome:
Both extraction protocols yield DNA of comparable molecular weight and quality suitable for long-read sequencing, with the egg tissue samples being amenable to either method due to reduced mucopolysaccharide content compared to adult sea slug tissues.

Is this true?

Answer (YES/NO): NO